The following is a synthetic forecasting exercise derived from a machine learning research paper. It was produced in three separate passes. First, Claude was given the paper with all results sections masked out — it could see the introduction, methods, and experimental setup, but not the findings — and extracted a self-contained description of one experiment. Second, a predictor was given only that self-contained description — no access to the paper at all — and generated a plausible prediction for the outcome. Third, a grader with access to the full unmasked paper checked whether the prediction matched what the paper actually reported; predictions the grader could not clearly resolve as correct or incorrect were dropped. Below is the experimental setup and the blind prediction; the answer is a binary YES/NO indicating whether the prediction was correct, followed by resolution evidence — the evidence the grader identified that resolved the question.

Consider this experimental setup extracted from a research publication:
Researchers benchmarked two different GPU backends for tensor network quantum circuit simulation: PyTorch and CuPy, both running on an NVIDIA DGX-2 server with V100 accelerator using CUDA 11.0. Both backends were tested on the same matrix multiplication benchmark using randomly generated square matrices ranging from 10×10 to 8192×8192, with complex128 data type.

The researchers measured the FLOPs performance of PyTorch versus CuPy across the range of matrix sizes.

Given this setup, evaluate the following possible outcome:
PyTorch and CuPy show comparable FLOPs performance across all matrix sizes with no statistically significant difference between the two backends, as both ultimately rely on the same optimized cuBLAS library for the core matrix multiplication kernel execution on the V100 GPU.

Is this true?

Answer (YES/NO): NO